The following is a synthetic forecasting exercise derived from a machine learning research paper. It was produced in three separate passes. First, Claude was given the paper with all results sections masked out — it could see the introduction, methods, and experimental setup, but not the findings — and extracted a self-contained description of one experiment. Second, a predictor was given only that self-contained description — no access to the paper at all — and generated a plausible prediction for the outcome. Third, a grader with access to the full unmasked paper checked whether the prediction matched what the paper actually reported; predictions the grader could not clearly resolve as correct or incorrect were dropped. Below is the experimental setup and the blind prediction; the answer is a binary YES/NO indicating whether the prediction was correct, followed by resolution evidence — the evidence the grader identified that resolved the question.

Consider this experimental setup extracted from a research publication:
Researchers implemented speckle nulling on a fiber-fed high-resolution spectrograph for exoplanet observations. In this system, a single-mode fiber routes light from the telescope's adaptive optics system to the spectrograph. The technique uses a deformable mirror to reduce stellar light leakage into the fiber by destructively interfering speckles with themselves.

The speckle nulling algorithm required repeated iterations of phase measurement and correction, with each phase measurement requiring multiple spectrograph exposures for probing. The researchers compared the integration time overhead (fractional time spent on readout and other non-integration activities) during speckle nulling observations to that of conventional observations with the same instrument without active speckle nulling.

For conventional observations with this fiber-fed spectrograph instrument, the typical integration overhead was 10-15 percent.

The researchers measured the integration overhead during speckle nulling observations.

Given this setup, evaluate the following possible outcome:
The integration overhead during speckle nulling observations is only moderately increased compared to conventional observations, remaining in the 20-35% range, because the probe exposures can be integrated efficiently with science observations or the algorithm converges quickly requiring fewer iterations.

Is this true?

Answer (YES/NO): YES